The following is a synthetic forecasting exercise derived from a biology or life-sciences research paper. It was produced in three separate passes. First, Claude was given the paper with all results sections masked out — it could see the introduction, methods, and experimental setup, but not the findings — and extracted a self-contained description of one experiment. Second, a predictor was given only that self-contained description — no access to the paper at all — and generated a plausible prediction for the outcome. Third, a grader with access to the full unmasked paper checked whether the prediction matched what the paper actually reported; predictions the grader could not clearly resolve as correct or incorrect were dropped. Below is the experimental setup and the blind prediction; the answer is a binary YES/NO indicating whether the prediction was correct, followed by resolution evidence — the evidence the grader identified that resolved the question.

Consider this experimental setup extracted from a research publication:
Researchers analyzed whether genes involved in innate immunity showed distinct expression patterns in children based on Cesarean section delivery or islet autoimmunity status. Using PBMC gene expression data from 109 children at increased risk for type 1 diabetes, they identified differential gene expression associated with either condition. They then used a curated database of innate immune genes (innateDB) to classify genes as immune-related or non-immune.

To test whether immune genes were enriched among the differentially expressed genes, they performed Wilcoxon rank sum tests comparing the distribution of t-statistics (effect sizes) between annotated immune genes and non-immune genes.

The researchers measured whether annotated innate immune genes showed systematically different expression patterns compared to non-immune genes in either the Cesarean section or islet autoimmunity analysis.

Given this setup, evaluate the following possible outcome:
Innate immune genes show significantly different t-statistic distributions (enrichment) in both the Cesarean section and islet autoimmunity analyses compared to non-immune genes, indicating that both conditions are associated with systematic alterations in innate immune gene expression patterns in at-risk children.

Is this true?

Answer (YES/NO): YES